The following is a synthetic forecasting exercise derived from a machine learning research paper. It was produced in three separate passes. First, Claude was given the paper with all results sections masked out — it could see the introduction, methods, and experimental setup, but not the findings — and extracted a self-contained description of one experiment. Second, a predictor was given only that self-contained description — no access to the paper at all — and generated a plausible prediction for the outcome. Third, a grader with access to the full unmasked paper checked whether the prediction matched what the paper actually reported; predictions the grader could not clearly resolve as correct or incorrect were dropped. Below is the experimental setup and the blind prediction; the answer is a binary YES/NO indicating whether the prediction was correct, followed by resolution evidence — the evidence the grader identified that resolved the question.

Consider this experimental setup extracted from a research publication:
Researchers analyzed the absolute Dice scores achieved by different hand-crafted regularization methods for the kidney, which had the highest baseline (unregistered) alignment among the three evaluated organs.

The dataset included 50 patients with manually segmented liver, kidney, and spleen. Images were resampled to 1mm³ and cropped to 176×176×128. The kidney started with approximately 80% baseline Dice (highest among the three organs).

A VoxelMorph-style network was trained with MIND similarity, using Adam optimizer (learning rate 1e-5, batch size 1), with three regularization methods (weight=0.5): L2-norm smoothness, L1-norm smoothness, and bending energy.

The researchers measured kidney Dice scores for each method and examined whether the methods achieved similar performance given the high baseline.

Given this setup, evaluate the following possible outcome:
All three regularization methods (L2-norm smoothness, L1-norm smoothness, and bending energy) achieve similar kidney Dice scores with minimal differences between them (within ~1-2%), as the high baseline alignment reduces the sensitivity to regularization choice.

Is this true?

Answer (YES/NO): YES